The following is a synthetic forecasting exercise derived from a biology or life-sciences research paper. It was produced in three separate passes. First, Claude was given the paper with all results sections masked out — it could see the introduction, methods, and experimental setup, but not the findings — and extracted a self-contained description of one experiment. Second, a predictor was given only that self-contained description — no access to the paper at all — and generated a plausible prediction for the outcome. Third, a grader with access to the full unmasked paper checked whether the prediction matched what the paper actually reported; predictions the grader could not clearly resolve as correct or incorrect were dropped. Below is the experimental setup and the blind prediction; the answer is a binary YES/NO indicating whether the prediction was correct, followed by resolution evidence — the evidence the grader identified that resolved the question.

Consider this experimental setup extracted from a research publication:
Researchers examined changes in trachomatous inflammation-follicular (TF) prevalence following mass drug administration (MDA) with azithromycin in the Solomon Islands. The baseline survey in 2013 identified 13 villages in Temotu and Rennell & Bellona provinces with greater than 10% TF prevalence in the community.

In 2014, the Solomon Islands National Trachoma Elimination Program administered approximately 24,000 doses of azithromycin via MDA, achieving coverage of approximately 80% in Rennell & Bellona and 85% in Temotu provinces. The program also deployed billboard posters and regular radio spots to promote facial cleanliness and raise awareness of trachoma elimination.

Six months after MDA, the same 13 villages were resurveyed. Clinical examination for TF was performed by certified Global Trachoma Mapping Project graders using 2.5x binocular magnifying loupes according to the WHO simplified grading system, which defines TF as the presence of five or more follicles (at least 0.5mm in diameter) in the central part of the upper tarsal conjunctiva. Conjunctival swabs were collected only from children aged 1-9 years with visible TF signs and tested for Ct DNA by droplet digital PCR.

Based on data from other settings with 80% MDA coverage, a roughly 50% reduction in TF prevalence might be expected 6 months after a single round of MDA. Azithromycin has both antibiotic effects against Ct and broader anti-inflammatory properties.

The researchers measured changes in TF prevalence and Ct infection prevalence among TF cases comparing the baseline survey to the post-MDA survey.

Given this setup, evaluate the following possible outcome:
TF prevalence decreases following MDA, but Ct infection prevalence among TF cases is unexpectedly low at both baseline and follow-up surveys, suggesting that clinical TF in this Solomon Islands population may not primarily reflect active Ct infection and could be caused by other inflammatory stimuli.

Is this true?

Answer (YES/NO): YES